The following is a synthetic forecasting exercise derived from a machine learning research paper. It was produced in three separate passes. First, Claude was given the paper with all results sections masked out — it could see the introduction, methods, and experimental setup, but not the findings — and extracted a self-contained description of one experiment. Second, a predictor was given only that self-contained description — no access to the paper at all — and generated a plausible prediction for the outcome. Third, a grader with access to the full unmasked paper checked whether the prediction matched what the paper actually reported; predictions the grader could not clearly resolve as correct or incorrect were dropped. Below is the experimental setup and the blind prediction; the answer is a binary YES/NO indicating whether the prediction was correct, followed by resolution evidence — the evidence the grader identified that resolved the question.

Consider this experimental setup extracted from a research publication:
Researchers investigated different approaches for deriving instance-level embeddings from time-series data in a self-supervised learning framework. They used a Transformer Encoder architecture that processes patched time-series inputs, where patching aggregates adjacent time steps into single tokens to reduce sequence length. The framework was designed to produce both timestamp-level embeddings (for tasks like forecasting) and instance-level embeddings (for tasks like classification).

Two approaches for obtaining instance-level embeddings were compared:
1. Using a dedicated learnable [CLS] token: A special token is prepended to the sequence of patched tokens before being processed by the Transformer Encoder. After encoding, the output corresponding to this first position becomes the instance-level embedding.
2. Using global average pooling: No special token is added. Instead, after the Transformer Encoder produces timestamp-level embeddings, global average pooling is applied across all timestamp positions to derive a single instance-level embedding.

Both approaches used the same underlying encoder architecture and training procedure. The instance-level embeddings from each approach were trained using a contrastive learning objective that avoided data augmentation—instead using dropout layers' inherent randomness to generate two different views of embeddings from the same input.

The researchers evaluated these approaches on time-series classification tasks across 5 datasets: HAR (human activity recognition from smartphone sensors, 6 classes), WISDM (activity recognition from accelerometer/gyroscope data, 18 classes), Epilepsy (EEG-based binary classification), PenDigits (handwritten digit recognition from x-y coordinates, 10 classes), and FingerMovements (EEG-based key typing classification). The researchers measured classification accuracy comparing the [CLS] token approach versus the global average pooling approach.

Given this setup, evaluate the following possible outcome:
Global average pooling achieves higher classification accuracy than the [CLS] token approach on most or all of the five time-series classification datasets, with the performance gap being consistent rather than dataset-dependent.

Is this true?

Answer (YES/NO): NO